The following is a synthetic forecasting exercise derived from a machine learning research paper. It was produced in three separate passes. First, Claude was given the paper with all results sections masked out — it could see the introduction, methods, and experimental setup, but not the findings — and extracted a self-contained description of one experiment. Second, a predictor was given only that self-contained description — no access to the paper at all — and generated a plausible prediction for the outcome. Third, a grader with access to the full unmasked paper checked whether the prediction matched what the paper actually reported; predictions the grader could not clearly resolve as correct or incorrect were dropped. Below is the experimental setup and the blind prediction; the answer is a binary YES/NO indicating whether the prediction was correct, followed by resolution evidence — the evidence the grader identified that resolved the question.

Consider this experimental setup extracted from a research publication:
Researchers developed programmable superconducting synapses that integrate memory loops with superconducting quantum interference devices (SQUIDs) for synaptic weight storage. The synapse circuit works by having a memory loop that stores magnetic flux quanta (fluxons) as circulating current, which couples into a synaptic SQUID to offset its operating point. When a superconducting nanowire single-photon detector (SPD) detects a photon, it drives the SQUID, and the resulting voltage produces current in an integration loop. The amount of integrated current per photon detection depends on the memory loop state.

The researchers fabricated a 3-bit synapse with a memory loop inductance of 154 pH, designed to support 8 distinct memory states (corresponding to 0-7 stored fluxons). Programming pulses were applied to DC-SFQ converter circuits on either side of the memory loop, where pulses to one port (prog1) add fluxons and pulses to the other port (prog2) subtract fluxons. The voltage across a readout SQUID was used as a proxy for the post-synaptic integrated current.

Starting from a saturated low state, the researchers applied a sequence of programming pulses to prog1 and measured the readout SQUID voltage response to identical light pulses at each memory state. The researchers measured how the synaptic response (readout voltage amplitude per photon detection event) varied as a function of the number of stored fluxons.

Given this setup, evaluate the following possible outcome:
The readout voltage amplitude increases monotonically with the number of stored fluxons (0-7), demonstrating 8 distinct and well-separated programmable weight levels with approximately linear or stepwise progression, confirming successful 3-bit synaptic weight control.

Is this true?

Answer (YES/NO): NO